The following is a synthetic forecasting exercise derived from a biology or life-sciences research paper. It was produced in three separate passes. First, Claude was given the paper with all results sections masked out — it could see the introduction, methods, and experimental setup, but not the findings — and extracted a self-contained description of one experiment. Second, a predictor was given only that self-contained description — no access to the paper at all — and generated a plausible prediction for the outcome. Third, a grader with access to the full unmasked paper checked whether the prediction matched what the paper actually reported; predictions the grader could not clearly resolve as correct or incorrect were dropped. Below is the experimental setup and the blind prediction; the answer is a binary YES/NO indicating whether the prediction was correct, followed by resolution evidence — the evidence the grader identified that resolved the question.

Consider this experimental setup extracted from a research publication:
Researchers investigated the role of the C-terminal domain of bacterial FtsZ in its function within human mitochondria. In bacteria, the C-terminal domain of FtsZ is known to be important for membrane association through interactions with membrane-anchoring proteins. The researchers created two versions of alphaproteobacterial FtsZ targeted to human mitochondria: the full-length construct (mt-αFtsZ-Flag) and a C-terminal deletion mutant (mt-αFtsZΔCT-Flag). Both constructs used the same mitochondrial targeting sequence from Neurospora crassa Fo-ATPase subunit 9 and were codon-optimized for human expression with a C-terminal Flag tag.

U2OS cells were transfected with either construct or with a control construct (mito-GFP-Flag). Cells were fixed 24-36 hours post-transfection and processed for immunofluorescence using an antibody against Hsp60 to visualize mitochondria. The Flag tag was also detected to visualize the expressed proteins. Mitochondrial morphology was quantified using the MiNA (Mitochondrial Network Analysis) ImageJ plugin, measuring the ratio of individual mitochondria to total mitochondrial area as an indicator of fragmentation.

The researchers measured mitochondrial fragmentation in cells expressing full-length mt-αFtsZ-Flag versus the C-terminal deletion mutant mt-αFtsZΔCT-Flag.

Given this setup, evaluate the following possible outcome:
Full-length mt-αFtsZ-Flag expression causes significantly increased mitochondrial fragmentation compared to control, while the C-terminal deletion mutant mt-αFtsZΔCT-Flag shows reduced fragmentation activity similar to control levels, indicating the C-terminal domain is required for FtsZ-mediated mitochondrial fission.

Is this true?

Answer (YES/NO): YES